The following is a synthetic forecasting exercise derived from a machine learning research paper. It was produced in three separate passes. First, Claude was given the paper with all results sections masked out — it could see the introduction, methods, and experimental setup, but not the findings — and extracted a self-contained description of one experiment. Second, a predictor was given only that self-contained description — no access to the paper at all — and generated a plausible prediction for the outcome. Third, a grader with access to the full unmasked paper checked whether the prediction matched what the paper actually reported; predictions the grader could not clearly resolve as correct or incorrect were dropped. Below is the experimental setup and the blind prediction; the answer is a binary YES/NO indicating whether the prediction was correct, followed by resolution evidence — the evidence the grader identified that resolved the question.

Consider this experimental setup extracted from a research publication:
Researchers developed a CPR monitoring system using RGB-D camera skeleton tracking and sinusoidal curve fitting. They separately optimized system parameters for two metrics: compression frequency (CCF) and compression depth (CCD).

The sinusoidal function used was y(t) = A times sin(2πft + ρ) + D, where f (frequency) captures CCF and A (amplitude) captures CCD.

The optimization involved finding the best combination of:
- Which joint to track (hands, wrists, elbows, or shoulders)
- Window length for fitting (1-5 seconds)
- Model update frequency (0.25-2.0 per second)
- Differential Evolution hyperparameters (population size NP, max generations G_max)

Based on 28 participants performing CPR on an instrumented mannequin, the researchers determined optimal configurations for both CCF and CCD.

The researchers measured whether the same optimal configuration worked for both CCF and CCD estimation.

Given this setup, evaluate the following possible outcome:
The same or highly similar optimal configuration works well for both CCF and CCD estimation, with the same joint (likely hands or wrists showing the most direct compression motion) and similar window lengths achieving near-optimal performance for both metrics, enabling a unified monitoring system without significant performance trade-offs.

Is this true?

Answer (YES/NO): NO